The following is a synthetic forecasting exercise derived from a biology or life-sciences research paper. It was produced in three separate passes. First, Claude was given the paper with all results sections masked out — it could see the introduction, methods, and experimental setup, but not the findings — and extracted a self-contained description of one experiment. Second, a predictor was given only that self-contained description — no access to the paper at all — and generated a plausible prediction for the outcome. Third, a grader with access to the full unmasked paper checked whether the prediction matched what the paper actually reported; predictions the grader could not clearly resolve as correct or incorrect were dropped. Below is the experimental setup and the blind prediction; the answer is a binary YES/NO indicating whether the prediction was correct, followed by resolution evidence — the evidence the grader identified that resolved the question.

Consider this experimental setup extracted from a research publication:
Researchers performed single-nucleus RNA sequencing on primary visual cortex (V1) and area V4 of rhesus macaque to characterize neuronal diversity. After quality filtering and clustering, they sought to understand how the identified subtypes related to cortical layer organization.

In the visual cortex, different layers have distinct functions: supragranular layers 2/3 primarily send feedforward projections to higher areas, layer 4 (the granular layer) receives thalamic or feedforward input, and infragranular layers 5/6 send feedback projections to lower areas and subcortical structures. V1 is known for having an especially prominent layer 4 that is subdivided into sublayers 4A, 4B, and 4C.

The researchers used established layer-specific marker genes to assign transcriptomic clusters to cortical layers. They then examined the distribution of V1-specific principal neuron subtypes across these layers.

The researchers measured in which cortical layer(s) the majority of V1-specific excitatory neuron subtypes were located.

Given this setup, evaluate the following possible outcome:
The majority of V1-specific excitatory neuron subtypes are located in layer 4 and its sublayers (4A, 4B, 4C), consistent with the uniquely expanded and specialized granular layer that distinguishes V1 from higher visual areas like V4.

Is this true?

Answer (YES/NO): YES